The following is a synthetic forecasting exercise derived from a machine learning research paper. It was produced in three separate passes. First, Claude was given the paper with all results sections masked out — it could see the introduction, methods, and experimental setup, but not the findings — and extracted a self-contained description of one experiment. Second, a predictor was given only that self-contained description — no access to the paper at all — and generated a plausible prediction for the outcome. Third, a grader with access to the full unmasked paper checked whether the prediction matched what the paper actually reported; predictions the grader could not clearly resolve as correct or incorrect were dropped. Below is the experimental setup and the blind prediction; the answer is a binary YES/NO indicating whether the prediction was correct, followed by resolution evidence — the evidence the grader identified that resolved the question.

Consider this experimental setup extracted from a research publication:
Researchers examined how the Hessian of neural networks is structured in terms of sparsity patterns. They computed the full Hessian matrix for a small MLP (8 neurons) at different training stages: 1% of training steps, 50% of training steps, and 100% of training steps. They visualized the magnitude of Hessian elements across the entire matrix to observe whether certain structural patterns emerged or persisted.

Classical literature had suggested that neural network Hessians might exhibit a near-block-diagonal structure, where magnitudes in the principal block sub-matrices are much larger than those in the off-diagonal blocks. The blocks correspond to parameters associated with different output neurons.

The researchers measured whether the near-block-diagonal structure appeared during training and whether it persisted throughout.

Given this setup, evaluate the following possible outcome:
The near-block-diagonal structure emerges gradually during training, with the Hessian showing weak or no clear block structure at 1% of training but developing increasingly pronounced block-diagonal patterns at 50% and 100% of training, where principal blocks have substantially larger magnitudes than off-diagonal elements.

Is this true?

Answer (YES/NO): NO